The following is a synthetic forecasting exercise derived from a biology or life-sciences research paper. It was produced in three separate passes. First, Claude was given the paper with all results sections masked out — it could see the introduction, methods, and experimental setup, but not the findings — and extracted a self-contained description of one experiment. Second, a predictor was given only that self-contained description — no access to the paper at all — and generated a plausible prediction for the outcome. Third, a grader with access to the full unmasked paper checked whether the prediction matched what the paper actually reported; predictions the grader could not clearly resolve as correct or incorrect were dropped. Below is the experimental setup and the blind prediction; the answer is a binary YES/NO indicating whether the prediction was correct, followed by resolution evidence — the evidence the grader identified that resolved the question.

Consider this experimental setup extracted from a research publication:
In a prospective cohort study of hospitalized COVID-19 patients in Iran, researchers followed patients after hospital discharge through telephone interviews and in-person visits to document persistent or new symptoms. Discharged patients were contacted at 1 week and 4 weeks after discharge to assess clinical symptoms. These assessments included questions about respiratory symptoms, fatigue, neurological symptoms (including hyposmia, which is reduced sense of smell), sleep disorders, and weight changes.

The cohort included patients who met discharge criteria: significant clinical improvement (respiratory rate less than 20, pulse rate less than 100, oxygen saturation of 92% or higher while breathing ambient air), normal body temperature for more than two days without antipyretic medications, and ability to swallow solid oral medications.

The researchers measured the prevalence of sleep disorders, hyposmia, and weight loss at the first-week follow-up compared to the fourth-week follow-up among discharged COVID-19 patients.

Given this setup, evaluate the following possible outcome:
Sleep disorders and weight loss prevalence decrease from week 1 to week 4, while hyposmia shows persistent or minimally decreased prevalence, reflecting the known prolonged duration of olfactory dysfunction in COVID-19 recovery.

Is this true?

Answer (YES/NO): NO